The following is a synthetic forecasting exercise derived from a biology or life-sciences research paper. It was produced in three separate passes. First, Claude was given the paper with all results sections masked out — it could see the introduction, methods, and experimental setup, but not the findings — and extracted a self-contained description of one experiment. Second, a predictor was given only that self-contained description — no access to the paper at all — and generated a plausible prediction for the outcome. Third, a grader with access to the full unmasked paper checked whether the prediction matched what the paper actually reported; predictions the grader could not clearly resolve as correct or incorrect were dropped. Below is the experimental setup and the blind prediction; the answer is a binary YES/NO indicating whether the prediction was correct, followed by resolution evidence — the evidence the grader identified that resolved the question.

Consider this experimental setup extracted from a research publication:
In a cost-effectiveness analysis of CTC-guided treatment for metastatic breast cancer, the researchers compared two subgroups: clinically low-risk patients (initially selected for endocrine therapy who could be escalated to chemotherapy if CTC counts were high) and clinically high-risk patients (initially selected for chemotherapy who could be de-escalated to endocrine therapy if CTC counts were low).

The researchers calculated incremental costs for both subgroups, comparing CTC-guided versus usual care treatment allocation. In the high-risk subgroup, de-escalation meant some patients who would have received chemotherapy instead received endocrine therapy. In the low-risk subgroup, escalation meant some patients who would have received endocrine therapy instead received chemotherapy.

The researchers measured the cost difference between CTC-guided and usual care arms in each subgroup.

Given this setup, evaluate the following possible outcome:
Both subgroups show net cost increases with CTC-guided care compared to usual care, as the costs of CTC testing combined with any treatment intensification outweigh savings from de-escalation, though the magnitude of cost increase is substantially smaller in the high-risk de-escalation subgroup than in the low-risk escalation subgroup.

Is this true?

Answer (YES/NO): NO